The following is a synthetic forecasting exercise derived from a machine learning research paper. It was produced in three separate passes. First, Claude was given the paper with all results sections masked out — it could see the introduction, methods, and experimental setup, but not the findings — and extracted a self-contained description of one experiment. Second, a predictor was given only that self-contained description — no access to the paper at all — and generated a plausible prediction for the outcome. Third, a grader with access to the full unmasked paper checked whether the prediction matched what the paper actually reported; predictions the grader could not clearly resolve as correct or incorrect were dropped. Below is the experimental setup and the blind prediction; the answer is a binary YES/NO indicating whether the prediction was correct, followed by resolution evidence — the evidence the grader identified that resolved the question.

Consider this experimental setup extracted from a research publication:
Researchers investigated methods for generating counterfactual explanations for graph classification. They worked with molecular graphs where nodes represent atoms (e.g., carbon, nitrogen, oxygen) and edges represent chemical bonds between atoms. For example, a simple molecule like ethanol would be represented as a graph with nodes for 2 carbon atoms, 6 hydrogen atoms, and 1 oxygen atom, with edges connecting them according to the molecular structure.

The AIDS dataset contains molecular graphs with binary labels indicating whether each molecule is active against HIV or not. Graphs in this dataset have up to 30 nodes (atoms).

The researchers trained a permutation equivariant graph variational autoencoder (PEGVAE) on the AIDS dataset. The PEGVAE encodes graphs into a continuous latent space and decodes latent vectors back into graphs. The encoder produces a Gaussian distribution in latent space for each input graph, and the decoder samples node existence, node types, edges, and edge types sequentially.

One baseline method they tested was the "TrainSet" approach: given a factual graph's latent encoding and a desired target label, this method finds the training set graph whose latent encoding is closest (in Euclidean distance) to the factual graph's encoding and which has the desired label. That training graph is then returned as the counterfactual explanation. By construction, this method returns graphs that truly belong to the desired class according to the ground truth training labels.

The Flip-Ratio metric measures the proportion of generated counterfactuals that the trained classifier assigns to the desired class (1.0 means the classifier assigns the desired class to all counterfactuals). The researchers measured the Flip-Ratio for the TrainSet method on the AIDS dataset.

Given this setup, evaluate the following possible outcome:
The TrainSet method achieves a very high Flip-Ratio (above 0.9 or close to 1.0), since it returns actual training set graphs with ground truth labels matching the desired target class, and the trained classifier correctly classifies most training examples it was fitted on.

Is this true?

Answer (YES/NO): NO